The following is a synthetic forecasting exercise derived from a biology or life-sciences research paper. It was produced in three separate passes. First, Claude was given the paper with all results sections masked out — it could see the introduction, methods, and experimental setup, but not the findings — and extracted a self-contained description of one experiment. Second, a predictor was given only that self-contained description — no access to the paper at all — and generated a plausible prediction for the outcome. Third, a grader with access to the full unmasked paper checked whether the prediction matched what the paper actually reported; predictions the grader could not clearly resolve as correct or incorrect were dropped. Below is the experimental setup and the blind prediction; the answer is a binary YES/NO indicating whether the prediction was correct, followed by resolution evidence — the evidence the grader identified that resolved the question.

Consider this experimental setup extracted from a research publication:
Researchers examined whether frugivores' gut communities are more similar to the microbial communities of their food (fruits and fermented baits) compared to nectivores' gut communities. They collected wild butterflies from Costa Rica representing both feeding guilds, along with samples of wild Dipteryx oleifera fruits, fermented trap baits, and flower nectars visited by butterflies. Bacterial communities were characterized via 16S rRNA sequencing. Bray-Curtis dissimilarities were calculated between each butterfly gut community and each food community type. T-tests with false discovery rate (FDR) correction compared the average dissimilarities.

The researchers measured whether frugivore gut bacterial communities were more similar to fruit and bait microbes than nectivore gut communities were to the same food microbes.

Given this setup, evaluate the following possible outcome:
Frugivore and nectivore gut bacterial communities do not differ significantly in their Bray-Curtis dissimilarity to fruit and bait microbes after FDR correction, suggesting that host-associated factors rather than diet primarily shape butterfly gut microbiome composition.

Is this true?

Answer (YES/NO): NO